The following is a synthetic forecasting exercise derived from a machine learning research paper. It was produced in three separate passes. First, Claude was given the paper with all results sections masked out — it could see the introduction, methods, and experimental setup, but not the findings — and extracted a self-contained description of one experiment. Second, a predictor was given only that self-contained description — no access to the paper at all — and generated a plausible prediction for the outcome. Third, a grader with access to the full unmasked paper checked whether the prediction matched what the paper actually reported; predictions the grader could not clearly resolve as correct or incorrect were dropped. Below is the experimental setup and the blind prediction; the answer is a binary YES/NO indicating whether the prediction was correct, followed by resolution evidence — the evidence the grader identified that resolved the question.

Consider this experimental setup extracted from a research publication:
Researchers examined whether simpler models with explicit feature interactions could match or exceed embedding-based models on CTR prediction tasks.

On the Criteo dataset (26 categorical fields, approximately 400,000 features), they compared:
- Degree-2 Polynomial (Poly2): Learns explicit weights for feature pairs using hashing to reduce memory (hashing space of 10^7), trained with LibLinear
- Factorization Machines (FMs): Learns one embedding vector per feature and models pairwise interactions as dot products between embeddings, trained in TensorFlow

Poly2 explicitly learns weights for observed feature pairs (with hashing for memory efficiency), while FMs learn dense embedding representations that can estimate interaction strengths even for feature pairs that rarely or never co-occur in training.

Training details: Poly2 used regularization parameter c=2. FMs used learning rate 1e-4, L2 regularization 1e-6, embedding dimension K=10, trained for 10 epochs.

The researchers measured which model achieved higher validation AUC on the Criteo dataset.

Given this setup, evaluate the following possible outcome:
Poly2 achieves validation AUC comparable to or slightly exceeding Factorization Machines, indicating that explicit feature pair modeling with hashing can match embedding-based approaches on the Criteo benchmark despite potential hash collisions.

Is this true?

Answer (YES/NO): NO